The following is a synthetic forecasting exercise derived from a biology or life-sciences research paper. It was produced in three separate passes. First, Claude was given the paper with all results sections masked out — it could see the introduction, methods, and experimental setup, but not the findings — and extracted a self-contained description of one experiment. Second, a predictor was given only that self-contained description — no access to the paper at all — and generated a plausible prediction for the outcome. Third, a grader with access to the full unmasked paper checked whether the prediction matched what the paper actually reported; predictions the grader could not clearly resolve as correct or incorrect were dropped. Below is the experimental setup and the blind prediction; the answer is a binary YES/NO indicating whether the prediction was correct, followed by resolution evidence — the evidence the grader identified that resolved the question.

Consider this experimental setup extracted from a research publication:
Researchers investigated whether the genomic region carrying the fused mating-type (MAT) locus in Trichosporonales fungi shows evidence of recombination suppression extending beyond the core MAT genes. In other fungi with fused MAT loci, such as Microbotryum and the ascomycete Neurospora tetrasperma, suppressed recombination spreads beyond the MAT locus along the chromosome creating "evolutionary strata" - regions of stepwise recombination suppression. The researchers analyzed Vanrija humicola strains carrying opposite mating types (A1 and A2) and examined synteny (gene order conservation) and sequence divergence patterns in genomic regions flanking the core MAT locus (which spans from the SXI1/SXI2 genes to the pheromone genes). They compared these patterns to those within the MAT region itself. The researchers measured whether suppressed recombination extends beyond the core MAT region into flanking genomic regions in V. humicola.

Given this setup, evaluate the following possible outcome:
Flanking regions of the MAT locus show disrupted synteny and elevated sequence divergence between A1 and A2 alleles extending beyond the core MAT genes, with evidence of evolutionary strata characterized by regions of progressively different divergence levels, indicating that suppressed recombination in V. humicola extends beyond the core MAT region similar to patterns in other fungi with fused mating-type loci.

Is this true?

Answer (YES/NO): NO